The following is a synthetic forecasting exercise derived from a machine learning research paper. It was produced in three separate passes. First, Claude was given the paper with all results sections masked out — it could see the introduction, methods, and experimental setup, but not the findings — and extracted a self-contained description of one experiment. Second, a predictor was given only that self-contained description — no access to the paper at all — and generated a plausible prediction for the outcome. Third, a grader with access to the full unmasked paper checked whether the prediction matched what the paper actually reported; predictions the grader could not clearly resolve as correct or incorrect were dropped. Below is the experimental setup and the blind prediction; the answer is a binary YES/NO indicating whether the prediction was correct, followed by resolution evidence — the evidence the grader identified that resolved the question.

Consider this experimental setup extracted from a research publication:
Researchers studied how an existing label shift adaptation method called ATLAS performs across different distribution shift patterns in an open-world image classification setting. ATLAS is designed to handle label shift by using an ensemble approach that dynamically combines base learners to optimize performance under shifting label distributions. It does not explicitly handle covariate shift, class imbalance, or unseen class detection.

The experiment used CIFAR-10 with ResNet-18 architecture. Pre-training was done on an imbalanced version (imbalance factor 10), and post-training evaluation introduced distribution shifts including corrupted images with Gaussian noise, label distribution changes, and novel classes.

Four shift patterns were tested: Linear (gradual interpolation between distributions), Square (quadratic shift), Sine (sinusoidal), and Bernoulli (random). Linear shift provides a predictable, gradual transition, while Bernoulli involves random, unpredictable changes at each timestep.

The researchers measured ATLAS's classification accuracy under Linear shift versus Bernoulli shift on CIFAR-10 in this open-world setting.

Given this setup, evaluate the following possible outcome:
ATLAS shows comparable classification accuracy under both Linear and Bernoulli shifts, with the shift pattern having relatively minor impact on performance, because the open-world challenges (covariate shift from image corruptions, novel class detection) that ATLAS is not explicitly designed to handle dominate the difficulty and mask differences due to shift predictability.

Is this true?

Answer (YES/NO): NO